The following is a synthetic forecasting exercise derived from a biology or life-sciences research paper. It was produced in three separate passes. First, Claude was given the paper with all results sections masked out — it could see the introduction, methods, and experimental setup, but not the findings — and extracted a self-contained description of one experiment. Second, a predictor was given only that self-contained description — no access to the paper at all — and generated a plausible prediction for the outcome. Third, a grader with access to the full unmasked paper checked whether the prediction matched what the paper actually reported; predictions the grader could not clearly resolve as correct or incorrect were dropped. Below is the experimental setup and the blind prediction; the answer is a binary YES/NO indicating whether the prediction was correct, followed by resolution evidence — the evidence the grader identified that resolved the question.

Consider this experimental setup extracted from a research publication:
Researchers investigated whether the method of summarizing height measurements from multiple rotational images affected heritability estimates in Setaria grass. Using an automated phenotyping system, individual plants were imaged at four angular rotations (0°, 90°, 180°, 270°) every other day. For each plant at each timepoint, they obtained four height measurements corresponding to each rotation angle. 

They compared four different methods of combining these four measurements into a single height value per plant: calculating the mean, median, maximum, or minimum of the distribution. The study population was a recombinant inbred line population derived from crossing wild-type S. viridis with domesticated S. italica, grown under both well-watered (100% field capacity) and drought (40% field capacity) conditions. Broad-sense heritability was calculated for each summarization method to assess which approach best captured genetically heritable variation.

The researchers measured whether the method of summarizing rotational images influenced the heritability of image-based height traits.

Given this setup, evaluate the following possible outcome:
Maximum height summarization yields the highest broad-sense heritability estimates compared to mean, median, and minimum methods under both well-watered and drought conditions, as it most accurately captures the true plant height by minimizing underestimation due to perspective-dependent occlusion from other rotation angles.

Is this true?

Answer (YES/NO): NO